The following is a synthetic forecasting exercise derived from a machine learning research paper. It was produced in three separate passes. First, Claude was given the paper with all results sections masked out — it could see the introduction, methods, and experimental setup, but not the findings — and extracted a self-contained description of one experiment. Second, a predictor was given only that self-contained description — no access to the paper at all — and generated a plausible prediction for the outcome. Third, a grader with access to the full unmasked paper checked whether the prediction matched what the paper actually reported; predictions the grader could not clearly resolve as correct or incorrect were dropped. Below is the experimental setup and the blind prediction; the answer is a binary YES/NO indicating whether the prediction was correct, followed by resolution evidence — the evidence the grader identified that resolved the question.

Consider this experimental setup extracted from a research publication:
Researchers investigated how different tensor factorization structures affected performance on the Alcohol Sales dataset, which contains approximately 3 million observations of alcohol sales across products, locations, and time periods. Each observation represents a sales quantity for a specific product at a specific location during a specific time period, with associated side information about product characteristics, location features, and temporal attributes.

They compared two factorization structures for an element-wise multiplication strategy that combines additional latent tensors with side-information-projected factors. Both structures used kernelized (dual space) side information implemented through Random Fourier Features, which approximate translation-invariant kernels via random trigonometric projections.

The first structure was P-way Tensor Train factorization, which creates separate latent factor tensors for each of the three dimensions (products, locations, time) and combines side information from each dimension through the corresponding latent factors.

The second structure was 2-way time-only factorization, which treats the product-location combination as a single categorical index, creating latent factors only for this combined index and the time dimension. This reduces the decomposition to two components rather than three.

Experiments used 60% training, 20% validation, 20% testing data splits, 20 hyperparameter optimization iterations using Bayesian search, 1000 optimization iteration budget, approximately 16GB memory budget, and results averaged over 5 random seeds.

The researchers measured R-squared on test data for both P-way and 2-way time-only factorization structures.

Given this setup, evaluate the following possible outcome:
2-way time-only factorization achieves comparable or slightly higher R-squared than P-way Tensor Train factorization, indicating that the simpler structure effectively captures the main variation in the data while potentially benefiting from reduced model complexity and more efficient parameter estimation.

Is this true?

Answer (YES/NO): NO